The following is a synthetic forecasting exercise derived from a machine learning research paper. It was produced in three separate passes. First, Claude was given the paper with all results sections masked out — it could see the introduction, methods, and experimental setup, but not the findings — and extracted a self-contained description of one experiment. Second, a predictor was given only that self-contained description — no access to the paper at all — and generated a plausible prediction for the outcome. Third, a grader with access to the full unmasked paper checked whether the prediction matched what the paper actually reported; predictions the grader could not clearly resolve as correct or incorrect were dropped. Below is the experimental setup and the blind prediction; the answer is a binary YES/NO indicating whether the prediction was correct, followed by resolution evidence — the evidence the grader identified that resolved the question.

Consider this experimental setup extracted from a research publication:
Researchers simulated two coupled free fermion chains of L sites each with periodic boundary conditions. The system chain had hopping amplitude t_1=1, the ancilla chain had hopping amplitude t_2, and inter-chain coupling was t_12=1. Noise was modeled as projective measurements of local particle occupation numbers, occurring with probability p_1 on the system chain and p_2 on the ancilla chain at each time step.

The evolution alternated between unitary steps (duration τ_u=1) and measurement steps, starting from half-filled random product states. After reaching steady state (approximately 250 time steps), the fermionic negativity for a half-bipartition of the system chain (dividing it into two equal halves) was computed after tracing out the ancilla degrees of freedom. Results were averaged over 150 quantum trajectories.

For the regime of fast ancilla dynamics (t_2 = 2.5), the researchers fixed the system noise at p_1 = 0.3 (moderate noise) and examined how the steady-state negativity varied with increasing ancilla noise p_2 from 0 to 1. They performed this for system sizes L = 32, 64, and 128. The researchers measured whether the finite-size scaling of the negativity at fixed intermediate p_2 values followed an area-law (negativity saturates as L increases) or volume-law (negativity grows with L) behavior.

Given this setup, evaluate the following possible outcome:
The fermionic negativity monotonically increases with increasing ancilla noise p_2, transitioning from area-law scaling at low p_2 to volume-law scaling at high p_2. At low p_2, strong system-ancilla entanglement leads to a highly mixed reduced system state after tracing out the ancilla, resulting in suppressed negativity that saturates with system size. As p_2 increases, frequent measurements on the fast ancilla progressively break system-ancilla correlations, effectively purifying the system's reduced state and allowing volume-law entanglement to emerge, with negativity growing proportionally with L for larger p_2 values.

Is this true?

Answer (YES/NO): NO